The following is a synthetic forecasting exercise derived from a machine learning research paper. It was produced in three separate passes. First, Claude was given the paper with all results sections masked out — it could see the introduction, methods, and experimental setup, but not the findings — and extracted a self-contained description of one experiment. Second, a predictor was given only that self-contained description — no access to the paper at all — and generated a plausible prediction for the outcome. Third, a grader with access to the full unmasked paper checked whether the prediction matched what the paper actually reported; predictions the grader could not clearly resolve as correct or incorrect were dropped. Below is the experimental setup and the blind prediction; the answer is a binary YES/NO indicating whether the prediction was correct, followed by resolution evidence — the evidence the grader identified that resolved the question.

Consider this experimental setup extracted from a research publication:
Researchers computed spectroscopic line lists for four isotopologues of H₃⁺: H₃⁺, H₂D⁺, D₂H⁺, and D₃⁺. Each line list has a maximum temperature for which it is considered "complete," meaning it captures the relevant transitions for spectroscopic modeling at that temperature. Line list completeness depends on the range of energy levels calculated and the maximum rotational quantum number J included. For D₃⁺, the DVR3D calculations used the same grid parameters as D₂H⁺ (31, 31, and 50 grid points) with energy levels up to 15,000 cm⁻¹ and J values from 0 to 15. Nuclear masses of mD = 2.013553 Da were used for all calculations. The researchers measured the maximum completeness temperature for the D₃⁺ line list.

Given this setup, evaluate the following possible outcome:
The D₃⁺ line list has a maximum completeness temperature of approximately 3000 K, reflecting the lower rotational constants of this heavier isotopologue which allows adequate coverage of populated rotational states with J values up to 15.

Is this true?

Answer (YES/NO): NO